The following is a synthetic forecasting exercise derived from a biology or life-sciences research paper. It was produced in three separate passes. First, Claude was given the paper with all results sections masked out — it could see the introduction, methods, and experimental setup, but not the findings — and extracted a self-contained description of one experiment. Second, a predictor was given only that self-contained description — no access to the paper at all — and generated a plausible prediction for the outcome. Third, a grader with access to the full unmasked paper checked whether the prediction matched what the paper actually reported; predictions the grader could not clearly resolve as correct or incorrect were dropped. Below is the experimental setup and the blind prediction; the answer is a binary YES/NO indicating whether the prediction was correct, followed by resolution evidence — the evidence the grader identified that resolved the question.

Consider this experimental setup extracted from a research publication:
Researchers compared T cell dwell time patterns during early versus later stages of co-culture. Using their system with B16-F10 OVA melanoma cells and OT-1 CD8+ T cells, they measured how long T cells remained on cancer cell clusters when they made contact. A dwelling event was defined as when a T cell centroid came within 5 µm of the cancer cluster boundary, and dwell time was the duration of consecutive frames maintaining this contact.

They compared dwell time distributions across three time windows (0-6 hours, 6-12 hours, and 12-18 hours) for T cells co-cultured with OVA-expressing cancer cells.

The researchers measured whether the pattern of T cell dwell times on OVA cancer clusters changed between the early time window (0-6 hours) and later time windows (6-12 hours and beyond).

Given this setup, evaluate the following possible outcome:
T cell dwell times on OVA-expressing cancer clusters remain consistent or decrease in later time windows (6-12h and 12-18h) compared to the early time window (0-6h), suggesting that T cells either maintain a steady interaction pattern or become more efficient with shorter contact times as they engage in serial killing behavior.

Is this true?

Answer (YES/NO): NO